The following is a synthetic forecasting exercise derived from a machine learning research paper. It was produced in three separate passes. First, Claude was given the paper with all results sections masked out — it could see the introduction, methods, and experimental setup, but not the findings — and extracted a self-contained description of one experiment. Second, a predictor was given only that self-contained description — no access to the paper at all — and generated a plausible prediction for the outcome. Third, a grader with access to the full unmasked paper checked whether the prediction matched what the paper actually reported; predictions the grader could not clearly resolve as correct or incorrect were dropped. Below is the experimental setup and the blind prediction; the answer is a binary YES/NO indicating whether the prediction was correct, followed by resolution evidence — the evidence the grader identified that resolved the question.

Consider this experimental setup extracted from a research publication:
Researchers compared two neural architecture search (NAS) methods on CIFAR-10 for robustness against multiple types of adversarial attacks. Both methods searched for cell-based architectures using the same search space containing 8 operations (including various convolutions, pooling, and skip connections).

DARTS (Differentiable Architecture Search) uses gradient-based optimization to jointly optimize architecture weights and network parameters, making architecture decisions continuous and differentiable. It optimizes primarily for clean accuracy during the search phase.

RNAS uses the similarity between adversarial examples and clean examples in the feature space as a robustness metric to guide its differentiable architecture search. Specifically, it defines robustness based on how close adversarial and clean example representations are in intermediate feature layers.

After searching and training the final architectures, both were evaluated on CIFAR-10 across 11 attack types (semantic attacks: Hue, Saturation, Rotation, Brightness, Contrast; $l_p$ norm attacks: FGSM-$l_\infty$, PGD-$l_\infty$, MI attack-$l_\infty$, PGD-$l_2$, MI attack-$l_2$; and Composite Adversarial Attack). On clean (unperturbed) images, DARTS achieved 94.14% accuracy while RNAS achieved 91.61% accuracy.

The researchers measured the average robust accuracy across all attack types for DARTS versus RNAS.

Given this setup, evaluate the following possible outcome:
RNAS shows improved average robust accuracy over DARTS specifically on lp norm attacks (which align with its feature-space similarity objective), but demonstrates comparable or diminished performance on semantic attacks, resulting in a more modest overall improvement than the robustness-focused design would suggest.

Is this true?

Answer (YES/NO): YES